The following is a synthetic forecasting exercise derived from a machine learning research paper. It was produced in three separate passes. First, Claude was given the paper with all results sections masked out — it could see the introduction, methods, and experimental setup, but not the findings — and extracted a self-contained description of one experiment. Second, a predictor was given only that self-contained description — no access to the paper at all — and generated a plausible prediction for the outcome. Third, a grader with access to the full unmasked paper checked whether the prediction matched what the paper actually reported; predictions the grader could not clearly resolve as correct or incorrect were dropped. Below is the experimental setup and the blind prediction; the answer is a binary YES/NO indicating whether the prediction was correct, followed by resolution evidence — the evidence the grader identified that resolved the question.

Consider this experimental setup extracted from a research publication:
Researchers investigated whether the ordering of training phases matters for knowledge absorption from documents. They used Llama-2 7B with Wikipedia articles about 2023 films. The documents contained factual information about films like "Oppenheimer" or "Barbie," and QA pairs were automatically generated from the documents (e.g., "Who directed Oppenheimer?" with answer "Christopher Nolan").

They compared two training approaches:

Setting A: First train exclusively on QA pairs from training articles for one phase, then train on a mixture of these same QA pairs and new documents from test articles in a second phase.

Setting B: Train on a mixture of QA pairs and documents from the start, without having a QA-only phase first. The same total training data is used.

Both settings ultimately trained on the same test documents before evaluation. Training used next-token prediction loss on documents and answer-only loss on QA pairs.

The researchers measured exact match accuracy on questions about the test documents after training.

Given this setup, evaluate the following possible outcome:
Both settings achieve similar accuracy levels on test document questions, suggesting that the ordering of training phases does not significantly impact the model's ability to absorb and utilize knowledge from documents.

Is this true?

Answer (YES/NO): NO